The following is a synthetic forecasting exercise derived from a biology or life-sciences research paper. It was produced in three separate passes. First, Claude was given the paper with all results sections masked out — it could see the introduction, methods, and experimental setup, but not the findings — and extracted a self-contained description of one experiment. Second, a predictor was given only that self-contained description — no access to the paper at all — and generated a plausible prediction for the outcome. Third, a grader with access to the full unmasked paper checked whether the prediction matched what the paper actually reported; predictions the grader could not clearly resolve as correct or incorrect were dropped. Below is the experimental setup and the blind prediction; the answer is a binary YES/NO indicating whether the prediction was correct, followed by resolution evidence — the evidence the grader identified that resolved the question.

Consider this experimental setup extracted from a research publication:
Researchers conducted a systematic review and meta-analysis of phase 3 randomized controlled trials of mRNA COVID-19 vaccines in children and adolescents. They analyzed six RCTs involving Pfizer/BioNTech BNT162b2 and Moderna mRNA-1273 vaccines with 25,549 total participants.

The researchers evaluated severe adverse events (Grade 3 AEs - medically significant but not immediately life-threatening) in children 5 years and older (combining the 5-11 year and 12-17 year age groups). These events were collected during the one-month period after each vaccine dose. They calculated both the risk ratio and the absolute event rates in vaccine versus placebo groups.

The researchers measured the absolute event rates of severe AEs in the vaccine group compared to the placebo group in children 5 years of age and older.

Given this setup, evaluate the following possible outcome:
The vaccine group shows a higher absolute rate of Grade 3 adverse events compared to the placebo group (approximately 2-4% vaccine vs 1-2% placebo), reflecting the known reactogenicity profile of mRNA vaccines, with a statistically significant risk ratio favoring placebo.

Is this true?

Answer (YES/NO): NO